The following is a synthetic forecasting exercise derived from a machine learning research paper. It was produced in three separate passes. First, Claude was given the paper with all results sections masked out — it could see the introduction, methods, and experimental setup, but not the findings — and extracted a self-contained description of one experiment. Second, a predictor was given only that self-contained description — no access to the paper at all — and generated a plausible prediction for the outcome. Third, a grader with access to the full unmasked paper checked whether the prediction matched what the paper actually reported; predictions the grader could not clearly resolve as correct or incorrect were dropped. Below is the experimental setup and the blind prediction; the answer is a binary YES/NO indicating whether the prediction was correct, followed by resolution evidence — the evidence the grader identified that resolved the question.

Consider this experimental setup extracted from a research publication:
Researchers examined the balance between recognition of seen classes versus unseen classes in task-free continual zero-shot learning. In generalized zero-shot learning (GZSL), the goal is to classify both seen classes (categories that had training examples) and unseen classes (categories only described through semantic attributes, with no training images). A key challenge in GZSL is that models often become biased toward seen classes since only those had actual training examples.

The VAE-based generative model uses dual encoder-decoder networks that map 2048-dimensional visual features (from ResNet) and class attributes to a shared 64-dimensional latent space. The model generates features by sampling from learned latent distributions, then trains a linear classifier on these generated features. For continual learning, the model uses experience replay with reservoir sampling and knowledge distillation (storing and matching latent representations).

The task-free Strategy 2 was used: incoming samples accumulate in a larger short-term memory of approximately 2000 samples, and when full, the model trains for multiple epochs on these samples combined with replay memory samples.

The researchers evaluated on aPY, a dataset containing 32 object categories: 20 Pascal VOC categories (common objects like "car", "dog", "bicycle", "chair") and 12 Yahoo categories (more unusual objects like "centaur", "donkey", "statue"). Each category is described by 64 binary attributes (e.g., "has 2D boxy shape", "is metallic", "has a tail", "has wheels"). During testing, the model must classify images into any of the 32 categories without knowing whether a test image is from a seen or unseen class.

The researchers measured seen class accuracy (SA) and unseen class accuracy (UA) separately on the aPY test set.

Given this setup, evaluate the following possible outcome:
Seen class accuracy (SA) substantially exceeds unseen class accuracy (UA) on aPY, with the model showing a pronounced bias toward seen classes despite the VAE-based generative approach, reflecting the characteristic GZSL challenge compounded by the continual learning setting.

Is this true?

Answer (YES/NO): YES